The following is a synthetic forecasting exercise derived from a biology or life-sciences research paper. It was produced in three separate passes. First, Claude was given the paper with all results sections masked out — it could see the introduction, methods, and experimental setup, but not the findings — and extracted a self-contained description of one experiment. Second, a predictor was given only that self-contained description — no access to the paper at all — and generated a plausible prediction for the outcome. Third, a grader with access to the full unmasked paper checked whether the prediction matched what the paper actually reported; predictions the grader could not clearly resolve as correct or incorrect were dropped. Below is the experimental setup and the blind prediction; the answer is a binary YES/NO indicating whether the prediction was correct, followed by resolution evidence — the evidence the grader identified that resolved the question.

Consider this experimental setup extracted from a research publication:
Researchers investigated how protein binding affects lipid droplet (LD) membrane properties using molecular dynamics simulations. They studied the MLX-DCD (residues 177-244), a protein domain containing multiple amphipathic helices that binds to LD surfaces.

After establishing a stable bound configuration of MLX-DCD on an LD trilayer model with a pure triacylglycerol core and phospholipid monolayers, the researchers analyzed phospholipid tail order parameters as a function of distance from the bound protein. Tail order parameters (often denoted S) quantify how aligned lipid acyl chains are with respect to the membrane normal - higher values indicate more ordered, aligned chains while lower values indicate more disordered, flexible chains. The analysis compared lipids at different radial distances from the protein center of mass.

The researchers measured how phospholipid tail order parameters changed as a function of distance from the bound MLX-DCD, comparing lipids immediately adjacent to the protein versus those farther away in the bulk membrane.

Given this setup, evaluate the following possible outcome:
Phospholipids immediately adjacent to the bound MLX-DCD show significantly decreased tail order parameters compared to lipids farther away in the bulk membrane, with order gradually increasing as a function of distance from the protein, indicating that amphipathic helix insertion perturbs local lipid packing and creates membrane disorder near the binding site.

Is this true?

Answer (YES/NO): YES